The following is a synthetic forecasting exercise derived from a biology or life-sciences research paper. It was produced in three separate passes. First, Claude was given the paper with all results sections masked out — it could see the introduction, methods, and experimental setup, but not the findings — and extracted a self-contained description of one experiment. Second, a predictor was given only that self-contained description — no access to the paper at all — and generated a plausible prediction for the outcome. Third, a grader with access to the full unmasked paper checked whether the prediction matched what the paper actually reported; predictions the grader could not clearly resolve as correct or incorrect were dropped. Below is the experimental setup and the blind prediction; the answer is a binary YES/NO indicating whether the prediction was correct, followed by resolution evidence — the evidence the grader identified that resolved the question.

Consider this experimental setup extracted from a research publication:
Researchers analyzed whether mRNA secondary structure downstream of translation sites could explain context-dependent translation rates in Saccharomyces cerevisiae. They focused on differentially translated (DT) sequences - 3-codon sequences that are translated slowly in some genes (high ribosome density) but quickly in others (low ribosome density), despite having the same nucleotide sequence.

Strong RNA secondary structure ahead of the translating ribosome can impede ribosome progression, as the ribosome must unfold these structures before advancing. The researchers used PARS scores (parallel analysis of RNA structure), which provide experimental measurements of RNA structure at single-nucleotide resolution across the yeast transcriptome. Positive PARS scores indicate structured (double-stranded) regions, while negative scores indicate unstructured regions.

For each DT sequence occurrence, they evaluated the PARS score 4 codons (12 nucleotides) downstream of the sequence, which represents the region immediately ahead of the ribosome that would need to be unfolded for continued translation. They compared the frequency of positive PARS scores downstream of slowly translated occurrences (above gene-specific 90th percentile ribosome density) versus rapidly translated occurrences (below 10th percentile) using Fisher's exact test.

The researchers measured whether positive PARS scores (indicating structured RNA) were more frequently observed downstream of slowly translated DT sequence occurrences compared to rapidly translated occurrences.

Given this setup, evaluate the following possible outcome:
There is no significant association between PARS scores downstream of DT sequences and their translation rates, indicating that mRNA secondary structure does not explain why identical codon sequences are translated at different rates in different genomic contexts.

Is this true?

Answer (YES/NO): NO